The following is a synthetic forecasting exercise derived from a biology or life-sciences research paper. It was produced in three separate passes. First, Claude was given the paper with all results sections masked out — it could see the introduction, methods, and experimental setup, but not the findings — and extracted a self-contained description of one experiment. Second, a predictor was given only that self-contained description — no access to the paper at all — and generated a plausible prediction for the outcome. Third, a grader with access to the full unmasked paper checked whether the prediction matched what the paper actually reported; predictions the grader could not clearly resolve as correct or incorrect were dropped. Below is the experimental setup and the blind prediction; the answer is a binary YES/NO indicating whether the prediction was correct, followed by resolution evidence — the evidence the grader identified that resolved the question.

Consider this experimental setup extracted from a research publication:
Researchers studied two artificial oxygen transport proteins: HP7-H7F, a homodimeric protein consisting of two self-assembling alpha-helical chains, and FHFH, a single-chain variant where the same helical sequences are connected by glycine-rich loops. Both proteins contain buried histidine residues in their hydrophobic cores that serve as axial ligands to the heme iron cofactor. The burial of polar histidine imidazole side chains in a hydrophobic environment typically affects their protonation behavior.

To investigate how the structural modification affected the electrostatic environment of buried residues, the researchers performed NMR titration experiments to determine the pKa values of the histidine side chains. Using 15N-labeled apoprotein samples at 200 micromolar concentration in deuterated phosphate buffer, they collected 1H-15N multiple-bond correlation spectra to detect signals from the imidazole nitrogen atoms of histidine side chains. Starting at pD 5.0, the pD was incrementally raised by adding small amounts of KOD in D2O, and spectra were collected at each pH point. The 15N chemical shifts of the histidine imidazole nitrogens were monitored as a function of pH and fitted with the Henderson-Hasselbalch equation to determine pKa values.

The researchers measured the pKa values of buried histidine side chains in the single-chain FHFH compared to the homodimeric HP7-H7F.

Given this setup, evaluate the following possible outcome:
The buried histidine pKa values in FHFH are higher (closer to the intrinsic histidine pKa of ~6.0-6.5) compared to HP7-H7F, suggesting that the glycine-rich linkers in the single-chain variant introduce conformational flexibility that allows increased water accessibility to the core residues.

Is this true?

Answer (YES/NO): NO